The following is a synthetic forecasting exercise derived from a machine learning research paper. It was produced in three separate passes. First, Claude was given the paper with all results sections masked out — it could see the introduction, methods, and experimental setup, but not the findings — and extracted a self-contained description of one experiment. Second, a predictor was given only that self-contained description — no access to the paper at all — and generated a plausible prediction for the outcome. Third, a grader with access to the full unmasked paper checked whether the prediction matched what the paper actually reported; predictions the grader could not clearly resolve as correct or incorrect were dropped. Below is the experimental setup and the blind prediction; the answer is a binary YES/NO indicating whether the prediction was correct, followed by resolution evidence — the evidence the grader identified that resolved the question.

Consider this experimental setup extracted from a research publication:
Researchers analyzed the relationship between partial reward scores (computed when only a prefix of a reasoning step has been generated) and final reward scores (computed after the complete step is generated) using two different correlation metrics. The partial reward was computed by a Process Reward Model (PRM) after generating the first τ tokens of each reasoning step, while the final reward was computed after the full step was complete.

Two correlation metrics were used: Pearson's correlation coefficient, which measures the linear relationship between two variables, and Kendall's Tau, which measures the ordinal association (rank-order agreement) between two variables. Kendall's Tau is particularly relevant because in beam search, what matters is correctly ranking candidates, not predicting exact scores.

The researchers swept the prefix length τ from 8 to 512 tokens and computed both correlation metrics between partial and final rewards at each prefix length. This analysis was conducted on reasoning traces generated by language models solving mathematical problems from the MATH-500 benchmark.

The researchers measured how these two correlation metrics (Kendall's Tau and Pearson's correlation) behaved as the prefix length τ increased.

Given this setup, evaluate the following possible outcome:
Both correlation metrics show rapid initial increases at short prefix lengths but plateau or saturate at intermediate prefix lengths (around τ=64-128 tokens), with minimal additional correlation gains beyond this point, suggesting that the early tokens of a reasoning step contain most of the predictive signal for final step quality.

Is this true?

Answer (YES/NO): YES